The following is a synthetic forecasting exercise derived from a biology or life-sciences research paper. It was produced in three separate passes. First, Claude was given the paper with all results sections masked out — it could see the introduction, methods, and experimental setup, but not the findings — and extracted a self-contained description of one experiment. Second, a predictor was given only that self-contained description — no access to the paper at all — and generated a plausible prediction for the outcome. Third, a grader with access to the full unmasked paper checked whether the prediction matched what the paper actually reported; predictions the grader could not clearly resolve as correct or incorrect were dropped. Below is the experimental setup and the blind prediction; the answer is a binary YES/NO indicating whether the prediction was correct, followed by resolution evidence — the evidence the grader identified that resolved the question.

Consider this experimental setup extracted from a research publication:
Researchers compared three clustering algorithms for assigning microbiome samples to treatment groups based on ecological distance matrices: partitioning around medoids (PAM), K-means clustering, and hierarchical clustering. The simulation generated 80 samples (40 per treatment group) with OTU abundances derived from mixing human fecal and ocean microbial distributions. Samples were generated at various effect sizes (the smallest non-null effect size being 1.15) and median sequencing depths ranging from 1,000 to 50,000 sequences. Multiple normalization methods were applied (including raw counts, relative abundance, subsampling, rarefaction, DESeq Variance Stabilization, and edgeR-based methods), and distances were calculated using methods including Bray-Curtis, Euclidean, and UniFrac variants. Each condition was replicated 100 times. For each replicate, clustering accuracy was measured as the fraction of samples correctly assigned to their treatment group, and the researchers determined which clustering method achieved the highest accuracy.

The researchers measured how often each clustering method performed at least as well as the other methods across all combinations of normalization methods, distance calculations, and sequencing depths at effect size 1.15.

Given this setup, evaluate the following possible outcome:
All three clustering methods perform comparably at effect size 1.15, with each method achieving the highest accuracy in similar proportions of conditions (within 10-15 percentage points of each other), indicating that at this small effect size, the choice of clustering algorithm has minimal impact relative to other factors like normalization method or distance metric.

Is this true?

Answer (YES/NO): NO